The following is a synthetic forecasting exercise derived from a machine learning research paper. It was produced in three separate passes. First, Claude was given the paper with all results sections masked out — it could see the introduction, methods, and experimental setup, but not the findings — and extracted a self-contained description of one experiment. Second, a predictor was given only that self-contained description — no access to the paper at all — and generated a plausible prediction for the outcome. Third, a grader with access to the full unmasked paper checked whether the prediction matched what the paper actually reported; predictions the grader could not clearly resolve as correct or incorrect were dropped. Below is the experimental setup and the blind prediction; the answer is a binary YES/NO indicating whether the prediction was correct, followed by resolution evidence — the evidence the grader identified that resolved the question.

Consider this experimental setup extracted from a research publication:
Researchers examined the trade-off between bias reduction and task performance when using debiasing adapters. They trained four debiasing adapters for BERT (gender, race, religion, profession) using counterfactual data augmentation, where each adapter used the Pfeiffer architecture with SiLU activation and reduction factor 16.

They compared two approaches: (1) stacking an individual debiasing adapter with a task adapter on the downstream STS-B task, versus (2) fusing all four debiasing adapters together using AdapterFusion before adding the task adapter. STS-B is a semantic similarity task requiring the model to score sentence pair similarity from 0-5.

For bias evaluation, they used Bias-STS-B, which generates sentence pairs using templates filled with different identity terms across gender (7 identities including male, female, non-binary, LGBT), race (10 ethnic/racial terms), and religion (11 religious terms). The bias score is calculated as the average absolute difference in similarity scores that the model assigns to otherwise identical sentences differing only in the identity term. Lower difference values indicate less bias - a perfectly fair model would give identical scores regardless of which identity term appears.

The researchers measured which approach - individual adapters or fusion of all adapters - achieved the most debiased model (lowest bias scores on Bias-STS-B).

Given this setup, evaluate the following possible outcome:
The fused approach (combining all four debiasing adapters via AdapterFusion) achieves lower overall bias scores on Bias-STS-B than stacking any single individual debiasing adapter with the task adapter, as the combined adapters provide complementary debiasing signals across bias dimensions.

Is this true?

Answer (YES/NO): NO